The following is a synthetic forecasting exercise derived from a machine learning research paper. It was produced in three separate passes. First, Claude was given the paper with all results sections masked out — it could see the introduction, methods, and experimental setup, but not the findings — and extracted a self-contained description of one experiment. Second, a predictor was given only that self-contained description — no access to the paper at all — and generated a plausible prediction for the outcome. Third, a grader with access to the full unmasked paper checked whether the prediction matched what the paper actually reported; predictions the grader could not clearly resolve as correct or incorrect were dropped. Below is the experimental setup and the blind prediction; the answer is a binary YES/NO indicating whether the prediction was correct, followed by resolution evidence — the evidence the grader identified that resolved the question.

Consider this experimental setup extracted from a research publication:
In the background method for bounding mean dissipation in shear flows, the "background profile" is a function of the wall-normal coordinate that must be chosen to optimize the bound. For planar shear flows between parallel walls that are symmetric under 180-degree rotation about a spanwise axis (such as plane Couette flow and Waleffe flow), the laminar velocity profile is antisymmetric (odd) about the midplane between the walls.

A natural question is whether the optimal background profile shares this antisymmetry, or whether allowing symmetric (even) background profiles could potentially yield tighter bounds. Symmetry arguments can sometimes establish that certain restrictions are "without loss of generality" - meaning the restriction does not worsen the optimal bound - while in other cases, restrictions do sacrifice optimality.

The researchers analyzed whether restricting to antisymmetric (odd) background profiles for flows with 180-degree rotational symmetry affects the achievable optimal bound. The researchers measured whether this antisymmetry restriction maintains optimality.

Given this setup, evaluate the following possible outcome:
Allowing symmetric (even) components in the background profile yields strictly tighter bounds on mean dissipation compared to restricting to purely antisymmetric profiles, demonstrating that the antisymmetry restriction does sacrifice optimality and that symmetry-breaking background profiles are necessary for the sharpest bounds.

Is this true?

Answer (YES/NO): NO